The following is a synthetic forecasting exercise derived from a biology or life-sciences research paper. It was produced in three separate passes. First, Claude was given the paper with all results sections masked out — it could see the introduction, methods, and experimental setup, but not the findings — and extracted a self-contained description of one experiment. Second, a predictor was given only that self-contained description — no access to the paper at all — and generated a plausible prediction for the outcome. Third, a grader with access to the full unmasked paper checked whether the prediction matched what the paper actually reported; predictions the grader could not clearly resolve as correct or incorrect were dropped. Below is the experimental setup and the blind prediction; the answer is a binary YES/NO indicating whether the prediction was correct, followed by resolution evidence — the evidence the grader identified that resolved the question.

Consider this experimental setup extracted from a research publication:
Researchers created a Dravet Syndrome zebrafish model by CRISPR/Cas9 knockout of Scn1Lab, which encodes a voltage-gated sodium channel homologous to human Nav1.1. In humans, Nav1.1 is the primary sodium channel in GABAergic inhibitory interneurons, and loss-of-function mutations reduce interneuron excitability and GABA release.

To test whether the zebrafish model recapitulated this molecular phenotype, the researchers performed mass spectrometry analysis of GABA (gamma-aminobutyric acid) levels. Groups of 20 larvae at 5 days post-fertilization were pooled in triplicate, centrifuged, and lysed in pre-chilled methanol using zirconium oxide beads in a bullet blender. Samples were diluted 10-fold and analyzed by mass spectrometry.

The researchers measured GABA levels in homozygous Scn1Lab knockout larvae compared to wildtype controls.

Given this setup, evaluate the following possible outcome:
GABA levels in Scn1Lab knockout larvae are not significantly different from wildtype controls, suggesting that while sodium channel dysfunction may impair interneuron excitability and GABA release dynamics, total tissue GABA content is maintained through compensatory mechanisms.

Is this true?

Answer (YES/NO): NO